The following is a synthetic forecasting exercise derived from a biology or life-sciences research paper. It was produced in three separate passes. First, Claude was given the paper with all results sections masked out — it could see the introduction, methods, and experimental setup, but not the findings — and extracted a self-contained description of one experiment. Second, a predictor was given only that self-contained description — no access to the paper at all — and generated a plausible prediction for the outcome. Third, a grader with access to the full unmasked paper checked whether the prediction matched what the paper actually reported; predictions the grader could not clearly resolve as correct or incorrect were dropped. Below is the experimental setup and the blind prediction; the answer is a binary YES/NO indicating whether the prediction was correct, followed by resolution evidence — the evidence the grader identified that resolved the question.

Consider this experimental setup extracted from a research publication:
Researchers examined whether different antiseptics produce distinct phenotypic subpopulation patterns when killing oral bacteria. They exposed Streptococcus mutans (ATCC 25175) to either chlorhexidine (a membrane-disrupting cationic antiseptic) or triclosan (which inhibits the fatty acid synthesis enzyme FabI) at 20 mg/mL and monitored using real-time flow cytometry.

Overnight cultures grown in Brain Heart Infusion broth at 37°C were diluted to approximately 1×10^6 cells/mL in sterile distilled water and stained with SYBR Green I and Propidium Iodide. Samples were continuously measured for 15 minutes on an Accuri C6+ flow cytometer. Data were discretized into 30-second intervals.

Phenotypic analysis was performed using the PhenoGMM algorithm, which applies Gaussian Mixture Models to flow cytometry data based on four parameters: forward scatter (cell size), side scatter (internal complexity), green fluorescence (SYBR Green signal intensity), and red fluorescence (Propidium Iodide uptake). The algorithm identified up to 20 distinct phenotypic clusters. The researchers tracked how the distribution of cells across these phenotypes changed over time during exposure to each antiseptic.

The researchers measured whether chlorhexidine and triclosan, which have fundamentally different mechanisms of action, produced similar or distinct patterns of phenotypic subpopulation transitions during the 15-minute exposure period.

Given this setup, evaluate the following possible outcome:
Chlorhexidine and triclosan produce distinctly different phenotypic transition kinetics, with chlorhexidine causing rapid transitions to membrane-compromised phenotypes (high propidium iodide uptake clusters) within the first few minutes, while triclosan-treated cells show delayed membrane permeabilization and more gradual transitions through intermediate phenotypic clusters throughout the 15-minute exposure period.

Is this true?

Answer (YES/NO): NO